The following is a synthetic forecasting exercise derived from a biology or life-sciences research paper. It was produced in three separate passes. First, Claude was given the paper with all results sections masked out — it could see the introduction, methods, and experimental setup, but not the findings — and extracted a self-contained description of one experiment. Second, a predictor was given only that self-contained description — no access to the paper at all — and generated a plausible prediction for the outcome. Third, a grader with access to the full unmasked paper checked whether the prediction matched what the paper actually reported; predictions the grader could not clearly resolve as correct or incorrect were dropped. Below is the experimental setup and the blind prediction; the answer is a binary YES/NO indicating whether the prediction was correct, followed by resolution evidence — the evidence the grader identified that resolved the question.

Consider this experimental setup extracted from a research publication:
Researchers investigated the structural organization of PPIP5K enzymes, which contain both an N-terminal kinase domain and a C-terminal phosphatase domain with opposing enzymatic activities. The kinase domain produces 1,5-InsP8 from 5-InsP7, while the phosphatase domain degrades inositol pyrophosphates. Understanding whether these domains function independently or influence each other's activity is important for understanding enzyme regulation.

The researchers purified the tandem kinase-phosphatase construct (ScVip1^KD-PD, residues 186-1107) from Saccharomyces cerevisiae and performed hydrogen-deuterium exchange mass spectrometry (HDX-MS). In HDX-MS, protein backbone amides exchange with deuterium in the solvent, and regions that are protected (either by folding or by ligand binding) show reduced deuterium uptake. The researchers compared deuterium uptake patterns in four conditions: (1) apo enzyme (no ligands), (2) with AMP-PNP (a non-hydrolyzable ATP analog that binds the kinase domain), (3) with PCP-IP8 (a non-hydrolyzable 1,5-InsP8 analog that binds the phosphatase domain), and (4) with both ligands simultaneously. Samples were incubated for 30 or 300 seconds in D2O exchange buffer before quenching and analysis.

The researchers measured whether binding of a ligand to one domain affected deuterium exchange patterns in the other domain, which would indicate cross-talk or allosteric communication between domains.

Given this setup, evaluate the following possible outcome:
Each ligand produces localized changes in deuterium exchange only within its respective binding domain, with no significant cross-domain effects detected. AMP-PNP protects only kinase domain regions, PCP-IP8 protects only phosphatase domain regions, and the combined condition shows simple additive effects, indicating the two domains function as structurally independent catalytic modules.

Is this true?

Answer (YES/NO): YES